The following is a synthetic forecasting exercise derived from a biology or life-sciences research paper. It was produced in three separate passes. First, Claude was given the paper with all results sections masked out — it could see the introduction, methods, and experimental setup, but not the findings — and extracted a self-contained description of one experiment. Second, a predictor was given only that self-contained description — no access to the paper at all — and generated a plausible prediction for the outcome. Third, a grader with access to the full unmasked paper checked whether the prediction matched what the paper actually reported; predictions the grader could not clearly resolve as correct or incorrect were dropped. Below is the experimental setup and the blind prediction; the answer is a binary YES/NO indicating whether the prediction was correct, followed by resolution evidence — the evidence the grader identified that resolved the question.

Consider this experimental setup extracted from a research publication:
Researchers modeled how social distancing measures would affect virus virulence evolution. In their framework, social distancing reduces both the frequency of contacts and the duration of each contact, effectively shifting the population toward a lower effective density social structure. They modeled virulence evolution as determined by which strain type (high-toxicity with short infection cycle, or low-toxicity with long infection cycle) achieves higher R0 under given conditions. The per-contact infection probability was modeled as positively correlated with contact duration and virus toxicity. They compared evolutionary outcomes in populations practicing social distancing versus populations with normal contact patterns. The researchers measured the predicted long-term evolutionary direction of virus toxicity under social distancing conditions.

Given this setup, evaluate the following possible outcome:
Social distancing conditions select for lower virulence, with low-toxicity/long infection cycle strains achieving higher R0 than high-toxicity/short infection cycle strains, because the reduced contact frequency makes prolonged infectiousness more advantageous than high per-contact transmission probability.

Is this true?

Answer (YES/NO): YES